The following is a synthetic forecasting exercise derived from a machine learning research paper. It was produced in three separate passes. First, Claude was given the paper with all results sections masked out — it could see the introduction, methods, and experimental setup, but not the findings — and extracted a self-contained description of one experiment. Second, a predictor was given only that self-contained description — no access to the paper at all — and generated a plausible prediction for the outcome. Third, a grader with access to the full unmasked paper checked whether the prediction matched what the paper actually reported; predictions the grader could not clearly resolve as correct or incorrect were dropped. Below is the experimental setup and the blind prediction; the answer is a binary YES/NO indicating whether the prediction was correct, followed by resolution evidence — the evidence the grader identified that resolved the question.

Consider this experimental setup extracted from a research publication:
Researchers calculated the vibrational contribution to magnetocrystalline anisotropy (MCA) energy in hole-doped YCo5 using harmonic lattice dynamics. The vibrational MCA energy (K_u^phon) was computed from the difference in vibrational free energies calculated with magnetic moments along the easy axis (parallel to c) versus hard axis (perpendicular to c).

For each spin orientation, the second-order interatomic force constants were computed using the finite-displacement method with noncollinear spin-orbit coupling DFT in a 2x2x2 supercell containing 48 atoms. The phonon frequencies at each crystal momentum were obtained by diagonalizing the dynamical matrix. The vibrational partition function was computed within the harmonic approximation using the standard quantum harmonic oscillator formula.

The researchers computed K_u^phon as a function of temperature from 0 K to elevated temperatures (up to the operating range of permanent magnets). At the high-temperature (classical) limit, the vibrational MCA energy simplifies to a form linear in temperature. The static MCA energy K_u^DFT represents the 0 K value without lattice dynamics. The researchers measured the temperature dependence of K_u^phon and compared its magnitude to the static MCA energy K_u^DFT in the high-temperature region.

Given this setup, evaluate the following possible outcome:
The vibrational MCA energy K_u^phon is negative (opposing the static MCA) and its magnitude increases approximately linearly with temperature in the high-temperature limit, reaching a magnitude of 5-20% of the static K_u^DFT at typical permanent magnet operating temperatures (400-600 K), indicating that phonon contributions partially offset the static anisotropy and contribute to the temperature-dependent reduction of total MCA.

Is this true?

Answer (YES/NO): NO